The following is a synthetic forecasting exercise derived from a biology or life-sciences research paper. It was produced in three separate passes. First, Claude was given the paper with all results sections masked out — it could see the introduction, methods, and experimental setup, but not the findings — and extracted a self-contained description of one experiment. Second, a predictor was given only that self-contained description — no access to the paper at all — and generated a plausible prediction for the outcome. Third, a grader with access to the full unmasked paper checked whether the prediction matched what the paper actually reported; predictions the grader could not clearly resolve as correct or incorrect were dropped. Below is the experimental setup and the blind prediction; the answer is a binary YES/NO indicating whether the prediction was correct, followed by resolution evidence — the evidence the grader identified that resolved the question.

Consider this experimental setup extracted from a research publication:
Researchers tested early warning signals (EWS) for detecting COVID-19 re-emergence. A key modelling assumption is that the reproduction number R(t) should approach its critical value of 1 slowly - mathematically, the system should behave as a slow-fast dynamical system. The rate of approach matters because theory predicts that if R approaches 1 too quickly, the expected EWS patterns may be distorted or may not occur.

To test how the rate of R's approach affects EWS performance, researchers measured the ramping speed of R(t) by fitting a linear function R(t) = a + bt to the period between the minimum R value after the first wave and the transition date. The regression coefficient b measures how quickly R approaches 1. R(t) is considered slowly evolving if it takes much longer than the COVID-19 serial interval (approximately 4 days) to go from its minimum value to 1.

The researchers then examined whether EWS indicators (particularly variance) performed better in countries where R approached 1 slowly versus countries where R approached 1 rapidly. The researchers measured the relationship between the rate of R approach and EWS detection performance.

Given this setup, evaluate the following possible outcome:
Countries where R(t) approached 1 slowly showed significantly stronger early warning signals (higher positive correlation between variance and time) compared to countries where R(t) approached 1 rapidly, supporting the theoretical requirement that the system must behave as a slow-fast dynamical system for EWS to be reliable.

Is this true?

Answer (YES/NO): YES